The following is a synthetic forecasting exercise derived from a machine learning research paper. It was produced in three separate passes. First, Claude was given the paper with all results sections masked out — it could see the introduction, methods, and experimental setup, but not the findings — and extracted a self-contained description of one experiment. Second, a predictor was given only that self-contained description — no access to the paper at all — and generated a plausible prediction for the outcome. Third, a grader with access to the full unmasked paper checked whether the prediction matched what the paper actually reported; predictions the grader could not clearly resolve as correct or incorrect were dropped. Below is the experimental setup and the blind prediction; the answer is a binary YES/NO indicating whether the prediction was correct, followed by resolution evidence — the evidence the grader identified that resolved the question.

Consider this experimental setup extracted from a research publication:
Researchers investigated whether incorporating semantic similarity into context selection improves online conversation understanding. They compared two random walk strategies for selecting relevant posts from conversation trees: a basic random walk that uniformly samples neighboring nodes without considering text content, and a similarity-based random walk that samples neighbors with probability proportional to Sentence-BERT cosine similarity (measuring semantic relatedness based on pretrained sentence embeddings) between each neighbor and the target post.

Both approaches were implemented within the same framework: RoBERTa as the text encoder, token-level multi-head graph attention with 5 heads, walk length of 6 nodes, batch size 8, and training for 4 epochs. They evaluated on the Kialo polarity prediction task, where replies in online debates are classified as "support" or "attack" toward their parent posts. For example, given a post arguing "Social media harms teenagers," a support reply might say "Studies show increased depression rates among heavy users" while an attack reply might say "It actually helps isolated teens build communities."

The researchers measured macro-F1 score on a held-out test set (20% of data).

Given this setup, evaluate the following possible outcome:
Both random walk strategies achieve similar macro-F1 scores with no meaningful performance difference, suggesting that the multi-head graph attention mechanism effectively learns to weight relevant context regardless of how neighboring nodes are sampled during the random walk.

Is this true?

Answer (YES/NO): NO